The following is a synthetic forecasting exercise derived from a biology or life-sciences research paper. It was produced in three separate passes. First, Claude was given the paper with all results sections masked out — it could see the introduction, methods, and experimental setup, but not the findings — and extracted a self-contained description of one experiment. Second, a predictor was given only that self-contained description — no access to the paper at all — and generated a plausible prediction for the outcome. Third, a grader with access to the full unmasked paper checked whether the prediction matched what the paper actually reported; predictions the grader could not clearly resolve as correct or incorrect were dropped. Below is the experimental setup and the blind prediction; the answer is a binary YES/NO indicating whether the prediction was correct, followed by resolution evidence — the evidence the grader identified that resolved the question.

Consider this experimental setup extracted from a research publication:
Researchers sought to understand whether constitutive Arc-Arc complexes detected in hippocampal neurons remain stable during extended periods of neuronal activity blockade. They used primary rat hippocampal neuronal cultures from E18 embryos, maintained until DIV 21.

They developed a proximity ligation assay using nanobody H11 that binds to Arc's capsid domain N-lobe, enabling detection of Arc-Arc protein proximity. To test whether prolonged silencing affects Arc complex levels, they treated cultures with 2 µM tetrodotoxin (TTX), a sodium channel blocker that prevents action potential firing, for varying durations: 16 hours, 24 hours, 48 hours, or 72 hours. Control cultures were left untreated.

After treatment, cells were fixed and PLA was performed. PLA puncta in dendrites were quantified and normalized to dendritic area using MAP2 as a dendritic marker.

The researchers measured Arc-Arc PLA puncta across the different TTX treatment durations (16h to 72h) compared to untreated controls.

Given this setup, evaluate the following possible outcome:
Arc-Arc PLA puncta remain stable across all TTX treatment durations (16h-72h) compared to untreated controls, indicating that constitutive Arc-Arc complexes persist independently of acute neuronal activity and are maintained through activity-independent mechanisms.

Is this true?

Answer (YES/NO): YES